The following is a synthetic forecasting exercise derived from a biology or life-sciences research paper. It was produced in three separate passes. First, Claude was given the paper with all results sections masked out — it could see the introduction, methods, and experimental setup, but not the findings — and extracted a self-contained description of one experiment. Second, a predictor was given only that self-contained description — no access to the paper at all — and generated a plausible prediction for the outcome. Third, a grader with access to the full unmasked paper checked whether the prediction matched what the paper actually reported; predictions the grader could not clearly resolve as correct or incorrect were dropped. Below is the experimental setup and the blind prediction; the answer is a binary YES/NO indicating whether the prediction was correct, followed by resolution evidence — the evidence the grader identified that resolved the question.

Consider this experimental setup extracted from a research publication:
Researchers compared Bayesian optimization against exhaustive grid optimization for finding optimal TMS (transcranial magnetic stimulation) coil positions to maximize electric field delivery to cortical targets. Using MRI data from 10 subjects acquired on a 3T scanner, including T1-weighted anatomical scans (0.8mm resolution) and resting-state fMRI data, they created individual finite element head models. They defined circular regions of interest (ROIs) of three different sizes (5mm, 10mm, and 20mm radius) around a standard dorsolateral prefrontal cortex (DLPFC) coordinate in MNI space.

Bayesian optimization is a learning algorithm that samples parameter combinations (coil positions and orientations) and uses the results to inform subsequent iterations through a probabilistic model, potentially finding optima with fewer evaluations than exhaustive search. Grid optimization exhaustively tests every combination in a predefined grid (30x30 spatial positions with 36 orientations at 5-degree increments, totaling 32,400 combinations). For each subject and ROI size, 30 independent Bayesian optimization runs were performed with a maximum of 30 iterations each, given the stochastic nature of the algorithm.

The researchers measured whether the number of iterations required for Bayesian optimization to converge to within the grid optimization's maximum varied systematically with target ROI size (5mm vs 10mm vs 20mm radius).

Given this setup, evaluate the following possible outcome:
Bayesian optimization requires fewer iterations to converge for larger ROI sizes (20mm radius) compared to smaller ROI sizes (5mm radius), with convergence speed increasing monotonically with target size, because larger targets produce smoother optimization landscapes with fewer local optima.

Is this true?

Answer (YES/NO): NO